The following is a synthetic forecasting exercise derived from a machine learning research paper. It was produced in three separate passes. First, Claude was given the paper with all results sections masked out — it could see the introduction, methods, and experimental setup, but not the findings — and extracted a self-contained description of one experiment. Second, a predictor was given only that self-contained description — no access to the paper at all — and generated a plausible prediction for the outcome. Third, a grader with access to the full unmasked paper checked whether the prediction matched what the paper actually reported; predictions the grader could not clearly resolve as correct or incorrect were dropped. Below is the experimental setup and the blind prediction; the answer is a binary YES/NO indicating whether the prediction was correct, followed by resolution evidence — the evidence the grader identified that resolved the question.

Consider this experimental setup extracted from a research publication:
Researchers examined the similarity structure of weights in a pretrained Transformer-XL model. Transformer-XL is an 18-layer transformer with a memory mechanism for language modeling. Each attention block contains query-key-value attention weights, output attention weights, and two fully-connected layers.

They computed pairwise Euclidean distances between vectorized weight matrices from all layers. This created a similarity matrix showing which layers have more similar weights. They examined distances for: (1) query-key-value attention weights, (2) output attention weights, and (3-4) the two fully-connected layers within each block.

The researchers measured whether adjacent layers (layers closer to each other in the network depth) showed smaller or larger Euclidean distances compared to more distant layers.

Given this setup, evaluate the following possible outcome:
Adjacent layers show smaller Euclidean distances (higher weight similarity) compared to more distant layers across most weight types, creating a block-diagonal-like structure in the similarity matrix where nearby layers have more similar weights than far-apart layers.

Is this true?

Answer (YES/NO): YES